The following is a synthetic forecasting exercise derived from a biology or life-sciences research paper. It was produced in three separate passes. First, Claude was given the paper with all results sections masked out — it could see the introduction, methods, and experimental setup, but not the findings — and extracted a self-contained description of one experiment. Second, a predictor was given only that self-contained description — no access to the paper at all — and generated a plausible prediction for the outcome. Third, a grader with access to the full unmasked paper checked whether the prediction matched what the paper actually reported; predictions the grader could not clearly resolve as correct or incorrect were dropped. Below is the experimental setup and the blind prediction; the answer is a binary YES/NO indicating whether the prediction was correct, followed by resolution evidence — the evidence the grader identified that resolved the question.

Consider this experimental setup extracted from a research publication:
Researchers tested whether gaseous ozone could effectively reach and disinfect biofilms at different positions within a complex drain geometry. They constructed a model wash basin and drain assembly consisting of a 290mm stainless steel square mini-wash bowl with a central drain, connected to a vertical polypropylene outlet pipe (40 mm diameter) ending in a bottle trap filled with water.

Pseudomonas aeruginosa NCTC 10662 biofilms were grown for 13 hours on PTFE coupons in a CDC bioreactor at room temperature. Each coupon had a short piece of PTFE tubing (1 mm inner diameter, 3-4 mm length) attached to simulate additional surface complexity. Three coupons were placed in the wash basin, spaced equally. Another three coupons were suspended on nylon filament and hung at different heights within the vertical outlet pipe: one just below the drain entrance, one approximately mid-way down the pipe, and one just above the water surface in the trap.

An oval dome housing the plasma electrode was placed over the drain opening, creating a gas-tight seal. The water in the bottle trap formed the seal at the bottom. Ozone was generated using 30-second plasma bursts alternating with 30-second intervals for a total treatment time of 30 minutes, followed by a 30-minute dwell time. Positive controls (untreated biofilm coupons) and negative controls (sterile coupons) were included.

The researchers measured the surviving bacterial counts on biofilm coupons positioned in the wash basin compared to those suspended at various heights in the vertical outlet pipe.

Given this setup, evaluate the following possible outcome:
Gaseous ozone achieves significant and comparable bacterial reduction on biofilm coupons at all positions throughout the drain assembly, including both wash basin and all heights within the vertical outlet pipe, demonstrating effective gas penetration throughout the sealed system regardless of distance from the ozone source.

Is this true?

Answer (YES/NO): YES